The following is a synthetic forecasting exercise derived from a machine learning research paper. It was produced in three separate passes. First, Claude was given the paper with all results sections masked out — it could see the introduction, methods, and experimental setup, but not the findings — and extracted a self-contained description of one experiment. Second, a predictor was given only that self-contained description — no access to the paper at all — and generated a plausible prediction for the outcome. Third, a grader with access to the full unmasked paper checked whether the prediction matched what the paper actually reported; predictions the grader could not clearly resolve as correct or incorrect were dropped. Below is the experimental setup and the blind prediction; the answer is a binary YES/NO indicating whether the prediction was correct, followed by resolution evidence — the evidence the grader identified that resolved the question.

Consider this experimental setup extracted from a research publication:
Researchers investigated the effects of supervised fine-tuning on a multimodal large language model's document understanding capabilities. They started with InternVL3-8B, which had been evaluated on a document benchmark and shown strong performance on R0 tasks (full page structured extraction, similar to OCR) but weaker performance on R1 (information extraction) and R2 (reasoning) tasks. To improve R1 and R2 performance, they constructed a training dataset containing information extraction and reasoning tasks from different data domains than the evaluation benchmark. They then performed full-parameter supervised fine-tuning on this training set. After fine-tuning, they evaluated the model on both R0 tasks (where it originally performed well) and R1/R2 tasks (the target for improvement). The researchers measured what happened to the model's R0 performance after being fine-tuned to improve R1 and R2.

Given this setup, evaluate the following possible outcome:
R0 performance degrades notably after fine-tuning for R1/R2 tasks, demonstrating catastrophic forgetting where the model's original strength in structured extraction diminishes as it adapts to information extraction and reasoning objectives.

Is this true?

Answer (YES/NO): YES